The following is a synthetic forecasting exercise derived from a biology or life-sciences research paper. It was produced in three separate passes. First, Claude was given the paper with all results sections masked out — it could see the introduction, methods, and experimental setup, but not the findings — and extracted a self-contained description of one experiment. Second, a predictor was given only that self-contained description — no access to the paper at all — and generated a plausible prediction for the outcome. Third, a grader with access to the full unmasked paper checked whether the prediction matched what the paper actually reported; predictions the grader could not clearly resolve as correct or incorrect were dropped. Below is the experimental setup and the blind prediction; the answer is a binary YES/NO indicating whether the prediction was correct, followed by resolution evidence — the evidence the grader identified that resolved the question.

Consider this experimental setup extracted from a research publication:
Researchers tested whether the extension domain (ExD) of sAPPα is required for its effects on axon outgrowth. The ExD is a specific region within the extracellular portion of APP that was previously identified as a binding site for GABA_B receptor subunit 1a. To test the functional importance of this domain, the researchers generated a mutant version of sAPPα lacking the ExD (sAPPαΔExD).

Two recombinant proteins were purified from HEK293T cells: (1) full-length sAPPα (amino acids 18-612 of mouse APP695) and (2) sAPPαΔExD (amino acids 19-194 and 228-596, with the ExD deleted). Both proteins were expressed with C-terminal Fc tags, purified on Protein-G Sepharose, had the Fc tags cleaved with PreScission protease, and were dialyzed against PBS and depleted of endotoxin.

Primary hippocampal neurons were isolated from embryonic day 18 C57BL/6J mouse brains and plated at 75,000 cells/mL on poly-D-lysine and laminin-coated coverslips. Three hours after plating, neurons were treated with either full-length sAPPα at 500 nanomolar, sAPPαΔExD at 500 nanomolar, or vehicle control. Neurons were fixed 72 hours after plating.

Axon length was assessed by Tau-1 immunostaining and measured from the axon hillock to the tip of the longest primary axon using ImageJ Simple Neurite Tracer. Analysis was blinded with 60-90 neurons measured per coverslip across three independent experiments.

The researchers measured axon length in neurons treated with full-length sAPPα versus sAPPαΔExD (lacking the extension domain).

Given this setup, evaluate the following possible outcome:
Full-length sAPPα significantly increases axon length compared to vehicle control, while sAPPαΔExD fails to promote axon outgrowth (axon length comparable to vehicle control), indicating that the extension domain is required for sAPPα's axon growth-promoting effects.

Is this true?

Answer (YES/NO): NO